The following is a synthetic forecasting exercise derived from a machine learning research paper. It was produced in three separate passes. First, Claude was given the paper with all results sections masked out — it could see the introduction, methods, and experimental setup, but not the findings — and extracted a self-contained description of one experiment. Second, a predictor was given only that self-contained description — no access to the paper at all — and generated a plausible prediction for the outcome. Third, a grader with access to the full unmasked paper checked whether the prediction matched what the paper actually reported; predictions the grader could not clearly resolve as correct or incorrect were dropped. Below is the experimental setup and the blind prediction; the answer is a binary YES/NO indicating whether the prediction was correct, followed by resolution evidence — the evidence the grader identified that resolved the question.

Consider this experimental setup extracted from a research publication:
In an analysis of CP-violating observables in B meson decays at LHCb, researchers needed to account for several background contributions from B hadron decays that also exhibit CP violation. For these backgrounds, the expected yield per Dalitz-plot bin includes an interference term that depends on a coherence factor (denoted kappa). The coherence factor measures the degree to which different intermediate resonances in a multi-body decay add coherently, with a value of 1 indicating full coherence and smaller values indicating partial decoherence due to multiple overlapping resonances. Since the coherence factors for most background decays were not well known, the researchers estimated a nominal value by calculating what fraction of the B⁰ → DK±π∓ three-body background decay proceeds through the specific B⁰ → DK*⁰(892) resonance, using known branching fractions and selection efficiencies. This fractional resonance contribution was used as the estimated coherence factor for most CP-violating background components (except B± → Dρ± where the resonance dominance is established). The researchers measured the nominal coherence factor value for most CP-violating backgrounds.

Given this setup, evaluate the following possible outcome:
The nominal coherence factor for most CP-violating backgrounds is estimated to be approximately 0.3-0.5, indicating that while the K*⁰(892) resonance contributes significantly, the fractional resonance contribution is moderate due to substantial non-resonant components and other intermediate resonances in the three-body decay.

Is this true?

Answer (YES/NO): YES